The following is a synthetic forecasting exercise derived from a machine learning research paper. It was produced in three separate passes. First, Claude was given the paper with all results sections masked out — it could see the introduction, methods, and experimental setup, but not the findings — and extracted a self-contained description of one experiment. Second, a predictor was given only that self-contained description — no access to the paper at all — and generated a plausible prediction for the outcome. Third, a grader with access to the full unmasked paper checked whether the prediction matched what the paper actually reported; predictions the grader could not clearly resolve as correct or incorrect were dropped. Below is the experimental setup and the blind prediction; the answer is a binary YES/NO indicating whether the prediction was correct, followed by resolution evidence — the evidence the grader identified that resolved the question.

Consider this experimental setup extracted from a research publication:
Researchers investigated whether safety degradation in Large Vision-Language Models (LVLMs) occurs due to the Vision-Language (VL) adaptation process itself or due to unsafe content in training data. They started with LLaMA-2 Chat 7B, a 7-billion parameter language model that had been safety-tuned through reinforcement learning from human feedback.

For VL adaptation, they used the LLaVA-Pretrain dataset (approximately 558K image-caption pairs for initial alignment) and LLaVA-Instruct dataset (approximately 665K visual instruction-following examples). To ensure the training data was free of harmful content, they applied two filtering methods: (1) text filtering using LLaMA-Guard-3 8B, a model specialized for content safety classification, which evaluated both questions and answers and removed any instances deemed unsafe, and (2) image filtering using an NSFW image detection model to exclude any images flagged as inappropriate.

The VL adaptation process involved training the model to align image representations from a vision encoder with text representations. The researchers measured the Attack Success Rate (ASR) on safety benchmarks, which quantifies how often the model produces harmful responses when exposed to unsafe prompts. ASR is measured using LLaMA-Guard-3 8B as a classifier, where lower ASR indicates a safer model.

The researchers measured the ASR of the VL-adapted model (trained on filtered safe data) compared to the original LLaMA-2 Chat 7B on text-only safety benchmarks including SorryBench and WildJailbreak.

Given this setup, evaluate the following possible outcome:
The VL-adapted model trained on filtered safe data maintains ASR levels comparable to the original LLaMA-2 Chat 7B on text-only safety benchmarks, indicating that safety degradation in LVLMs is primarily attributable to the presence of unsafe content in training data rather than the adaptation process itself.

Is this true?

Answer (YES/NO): NO